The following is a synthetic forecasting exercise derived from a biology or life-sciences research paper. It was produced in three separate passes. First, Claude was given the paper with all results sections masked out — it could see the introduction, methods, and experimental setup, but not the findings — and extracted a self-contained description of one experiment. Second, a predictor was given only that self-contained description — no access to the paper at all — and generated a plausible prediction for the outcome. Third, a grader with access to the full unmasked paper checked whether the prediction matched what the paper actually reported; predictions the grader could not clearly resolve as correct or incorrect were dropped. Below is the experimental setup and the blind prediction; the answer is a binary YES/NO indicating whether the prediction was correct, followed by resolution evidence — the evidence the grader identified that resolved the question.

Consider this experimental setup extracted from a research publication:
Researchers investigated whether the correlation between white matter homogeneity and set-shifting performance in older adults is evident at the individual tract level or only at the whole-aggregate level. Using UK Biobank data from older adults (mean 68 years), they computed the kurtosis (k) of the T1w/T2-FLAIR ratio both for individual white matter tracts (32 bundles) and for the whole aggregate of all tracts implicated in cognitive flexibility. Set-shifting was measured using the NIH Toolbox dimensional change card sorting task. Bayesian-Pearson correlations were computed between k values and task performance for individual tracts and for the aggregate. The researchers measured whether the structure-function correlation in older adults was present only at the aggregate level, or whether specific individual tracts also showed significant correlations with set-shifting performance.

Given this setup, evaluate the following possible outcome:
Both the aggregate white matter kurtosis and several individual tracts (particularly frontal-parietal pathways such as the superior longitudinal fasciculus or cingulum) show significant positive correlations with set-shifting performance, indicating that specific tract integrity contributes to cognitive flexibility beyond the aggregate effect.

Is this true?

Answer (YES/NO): NO